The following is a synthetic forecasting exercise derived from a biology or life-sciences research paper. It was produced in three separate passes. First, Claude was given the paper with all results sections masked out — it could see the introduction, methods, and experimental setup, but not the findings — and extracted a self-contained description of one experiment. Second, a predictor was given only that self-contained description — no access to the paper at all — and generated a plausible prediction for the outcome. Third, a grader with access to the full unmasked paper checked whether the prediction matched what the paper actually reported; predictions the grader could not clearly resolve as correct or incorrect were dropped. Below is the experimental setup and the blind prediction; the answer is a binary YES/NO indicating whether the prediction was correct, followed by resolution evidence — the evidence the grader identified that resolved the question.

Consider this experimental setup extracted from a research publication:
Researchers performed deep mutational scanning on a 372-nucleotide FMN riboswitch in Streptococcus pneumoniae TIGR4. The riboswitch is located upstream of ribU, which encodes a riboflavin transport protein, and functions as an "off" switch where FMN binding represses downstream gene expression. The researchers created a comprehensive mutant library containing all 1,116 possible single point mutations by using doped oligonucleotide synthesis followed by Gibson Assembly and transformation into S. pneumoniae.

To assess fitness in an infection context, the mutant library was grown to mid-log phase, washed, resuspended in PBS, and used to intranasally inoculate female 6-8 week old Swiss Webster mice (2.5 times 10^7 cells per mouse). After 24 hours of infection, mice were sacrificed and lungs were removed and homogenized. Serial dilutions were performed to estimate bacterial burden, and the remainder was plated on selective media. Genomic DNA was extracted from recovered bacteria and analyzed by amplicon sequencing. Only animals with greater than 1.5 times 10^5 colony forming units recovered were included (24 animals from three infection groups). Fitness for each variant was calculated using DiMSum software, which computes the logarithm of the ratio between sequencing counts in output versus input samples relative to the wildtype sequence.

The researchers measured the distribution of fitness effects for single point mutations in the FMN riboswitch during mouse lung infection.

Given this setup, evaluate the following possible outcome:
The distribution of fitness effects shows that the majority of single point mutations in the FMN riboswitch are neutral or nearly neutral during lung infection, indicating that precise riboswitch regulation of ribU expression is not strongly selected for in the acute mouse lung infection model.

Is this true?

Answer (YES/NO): NO